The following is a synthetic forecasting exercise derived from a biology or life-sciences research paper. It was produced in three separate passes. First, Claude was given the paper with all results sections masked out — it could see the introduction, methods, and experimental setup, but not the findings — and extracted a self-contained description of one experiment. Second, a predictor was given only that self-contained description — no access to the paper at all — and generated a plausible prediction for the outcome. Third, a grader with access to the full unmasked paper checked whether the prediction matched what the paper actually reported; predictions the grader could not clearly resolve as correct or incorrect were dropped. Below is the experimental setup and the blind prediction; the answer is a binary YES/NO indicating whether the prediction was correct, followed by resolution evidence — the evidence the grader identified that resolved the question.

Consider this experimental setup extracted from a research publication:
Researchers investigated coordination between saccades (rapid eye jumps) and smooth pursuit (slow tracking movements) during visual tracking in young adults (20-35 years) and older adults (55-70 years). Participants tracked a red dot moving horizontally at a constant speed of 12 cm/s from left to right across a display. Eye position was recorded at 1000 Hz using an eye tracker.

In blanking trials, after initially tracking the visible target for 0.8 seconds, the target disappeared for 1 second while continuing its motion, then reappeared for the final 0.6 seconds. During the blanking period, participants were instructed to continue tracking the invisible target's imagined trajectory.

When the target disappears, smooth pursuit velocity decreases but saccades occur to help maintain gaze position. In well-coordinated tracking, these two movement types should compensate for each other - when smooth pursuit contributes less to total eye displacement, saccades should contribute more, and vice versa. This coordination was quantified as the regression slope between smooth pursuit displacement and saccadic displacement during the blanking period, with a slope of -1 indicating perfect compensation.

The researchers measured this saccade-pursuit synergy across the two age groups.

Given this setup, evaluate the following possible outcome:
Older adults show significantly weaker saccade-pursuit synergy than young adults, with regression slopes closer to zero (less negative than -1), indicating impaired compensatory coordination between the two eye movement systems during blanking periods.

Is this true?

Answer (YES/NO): YES